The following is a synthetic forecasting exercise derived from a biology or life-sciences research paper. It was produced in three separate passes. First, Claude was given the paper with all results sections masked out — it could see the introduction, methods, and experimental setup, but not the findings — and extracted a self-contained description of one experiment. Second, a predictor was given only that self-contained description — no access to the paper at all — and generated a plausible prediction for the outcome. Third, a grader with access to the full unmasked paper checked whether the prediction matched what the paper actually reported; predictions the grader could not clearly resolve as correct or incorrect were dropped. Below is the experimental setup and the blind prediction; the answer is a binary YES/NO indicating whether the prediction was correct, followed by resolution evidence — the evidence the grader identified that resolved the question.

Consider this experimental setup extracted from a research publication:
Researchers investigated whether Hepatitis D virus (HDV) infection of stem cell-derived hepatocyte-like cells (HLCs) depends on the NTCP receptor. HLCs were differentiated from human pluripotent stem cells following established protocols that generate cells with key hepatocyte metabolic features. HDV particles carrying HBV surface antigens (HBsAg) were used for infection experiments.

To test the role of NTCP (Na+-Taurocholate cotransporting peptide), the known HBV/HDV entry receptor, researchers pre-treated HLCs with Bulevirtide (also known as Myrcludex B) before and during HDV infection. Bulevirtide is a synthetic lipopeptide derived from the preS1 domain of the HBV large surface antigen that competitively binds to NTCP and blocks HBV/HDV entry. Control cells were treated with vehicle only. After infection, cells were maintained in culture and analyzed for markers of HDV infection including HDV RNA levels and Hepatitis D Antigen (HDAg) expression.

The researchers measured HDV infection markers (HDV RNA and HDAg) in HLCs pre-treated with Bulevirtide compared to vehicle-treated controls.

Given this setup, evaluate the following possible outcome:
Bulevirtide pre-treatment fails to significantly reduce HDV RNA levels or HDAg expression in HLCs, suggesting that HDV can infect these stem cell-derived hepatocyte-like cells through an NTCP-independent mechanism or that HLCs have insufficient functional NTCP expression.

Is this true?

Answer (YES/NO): NO